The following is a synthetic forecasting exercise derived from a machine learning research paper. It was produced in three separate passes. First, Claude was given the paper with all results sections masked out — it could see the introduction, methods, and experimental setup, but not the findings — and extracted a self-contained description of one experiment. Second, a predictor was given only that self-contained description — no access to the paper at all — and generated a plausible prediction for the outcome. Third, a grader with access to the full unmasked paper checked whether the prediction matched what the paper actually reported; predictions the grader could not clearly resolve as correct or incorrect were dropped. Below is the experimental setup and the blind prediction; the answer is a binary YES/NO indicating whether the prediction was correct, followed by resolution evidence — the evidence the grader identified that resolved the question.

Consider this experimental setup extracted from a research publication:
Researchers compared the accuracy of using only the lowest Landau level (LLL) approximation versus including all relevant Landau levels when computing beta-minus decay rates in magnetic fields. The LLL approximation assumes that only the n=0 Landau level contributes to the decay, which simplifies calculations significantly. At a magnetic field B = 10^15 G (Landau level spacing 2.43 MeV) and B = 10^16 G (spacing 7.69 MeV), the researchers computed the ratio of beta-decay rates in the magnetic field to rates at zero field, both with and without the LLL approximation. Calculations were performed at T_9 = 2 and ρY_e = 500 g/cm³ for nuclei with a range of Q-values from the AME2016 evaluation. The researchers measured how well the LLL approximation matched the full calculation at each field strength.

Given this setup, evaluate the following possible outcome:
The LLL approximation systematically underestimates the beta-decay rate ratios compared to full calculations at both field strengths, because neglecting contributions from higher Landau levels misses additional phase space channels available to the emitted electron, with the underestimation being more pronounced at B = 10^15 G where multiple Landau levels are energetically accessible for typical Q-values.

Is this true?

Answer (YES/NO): NO